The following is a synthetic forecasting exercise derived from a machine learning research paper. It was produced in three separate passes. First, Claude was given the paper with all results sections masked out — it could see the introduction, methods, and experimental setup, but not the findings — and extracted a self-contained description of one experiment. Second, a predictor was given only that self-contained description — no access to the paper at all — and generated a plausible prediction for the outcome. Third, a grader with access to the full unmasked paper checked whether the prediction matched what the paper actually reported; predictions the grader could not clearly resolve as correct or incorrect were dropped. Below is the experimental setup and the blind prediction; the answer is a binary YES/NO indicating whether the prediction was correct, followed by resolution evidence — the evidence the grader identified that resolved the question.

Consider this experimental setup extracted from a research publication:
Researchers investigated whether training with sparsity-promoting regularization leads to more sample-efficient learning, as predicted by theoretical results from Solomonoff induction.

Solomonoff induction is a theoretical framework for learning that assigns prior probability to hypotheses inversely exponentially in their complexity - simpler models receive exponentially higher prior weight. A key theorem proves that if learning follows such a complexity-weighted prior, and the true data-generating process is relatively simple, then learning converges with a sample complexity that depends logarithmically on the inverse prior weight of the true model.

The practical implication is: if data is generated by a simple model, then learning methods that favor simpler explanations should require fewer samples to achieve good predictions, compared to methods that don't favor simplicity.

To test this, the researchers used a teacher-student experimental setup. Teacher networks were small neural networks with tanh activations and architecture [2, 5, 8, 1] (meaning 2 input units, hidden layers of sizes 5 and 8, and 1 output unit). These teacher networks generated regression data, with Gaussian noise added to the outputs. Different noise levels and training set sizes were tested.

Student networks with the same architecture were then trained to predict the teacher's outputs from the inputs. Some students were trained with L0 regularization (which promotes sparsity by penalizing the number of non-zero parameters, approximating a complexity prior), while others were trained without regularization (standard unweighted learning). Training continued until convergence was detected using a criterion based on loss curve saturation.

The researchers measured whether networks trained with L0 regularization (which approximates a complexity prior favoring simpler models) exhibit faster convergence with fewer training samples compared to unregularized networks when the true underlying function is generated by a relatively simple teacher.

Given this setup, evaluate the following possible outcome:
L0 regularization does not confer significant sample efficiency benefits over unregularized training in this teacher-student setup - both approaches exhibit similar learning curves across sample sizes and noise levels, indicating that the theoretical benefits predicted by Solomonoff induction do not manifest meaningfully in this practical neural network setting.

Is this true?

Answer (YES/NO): NO